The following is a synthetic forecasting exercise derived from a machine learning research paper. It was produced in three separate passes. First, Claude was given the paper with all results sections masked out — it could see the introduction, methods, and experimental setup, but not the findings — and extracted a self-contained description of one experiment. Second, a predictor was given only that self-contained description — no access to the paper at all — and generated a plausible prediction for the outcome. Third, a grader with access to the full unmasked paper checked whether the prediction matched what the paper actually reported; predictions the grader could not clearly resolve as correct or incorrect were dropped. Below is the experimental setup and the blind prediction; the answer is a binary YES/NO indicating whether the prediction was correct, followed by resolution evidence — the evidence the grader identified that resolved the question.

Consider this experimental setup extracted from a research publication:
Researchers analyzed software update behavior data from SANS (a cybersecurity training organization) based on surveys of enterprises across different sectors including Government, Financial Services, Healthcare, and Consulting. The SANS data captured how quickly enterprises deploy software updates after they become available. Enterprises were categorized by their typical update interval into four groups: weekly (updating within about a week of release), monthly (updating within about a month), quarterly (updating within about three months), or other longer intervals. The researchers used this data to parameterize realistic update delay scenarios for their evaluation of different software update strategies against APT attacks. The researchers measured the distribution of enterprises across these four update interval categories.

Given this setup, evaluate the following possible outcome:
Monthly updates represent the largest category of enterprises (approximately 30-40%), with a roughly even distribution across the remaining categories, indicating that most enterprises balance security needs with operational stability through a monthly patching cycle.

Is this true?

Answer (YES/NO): NO